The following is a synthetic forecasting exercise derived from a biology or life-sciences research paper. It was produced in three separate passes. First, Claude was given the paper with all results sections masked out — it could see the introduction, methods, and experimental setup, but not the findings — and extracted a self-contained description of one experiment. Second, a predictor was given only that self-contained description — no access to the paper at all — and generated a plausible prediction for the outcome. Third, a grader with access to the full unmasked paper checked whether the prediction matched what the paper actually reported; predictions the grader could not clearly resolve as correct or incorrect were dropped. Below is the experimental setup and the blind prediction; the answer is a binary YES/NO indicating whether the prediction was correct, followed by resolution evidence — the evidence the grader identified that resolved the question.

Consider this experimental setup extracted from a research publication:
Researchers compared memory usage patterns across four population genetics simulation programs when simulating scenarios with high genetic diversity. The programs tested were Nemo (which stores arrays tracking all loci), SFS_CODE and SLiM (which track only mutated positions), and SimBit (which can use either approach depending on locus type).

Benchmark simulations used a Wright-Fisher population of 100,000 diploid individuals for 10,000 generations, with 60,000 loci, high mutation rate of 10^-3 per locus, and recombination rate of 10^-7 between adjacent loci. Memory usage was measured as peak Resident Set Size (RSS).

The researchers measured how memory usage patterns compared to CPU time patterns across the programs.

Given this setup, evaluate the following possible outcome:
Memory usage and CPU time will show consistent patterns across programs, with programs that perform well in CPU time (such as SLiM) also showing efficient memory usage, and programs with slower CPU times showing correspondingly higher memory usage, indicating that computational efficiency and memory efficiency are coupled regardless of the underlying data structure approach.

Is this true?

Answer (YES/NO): YES